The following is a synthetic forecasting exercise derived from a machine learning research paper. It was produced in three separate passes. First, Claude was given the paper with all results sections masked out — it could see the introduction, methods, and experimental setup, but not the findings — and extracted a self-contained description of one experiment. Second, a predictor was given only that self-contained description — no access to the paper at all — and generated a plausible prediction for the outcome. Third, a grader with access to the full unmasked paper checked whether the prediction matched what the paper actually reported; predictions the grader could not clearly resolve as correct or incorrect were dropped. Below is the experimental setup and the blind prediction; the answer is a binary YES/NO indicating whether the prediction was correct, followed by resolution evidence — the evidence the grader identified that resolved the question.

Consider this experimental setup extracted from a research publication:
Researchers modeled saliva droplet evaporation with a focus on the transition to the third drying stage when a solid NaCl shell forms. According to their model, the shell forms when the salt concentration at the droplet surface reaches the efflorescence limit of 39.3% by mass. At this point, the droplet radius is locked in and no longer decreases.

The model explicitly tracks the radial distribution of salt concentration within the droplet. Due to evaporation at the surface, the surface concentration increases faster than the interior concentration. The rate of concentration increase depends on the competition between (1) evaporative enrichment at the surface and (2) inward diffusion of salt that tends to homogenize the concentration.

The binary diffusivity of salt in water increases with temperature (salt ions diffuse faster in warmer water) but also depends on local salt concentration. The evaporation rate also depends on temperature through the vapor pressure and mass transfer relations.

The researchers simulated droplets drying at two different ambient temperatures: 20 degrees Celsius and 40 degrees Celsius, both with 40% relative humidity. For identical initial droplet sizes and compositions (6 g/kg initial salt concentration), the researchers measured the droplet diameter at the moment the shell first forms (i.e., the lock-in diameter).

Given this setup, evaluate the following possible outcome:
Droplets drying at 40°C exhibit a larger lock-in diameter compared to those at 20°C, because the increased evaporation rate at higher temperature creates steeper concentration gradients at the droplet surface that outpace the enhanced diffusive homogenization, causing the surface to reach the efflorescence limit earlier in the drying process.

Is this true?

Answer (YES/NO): YES